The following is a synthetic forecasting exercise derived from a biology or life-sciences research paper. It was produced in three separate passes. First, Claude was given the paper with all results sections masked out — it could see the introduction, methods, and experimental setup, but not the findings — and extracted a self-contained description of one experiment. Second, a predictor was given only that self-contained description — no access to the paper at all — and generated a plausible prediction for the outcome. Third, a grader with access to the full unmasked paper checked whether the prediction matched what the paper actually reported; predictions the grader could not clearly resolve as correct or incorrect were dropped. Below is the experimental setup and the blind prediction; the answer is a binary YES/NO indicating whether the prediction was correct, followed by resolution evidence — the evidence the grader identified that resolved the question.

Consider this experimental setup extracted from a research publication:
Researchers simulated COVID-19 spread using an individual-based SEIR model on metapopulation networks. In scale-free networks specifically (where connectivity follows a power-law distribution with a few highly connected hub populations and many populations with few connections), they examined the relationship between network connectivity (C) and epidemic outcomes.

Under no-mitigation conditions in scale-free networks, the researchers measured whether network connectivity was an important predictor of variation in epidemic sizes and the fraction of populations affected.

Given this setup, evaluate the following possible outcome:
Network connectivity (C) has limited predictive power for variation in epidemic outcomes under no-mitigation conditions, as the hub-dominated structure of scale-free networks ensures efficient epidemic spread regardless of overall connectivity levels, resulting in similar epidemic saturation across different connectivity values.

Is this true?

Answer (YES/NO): NO